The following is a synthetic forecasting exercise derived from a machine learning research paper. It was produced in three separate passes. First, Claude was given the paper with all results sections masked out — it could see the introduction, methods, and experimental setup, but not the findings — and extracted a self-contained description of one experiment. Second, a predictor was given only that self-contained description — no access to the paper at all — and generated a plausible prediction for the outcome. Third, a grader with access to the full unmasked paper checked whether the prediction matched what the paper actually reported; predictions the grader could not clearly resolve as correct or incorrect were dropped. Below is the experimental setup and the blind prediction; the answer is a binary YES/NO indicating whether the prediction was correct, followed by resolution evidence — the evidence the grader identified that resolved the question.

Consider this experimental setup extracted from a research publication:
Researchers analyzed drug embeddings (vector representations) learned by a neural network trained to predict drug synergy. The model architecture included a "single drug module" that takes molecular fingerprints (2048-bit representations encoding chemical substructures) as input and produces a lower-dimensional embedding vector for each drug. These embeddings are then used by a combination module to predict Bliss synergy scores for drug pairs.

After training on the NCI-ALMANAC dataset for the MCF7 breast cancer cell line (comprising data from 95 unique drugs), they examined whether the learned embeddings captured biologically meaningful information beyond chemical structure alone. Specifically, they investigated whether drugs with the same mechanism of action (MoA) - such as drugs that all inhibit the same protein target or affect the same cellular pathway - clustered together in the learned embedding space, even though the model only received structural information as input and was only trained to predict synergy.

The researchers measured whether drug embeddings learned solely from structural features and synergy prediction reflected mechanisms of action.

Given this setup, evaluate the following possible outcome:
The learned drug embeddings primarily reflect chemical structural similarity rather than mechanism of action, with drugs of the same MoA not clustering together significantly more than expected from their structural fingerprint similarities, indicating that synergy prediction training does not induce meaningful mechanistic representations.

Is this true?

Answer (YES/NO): NO